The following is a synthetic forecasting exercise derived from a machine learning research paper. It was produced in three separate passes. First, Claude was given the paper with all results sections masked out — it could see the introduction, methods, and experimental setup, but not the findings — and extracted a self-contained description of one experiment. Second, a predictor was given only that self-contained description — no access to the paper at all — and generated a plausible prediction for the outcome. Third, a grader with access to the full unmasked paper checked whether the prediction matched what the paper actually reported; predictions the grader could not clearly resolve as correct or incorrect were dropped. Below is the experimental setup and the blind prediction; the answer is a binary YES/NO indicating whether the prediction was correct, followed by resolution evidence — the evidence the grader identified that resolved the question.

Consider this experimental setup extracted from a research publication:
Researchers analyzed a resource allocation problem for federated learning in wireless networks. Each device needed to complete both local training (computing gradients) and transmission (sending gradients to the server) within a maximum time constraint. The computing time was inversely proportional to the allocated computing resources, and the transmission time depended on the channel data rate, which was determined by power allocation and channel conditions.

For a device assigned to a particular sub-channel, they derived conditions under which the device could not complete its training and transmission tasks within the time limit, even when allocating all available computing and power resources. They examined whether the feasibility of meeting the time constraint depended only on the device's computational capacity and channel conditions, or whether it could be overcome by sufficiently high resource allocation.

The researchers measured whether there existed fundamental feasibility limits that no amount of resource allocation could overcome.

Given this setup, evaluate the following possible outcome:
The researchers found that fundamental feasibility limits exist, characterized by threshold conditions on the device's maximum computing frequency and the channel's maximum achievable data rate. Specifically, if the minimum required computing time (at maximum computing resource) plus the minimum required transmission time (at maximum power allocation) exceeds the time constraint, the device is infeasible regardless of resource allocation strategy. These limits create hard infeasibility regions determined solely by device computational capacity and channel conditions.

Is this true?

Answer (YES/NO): YES